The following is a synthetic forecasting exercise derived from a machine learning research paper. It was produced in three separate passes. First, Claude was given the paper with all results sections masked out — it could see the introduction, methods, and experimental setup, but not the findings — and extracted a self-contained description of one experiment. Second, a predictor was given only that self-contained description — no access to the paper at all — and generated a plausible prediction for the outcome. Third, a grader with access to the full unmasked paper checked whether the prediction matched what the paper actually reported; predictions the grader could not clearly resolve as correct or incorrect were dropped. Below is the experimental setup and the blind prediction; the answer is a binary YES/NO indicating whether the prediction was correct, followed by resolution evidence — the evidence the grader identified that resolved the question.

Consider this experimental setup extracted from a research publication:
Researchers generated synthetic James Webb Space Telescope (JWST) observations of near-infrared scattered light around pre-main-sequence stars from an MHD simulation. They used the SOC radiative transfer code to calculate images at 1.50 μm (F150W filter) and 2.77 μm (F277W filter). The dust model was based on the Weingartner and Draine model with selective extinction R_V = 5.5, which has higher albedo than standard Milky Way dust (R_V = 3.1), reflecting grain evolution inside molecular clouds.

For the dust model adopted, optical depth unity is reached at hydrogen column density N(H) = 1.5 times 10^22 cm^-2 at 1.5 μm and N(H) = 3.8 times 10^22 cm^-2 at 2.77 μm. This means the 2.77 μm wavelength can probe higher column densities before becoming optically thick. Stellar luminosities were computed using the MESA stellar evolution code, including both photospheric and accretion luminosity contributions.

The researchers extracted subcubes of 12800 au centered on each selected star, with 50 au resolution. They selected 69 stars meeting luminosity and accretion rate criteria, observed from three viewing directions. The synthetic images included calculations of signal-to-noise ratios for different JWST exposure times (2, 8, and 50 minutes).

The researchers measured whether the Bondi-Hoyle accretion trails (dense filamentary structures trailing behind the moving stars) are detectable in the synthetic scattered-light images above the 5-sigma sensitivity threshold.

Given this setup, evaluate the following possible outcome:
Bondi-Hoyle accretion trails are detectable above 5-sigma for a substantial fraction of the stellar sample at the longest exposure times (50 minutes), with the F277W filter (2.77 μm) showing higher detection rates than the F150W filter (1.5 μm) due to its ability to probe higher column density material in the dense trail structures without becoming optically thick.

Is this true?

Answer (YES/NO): NO